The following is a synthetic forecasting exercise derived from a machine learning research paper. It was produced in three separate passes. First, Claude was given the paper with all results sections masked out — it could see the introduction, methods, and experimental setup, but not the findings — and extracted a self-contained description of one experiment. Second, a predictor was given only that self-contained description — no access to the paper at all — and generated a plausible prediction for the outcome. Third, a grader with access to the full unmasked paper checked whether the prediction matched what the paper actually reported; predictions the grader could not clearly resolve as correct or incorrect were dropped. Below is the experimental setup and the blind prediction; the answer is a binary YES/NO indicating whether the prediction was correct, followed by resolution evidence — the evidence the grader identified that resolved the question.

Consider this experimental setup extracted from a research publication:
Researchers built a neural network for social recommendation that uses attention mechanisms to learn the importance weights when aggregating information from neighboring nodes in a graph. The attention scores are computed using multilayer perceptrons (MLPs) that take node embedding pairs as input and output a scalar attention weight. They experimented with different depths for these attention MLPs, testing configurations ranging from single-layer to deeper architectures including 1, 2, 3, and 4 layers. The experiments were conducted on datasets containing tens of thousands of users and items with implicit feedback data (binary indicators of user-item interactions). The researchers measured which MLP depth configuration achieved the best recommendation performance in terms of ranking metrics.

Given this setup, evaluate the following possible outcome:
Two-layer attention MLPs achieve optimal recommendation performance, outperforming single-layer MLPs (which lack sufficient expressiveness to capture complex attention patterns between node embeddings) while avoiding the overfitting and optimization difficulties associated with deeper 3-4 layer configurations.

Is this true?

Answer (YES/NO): YES